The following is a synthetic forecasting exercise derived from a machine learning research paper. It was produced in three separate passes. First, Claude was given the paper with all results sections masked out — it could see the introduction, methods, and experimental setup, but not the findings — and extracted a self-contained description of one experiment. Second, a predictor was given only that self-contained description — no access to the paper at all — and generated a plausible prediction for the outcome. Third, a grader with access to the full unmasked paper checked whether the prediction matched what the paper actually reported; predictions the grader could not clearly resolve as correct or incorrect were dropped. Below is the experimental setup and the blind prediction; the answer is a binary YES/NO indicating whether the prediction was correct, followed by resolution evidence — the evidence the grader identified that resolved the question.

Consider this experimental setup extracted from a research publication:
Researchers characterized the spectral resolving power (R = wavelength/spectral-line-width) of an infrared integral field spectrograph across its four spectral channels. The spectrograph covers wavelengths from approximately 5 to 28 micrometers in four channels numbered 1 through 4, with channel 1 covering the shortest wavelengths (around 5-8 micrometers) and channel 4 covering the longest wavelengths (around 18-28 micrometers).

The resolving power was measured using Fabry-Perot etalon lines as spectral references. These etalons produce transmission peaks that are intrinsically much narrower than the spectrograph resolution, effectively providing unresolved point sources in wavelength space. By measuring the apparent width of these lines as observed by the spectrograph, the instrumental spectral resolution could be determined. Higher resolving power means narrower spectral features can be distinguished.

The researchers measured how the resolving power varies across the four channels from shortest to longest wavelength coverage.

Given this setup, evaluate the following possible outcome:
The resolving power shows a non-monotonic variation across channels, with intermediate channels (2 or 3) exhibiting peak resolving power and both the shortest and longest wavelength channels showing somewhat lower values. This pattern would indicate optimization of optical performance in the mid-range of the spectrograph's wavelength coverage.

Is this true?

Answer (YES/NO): NO